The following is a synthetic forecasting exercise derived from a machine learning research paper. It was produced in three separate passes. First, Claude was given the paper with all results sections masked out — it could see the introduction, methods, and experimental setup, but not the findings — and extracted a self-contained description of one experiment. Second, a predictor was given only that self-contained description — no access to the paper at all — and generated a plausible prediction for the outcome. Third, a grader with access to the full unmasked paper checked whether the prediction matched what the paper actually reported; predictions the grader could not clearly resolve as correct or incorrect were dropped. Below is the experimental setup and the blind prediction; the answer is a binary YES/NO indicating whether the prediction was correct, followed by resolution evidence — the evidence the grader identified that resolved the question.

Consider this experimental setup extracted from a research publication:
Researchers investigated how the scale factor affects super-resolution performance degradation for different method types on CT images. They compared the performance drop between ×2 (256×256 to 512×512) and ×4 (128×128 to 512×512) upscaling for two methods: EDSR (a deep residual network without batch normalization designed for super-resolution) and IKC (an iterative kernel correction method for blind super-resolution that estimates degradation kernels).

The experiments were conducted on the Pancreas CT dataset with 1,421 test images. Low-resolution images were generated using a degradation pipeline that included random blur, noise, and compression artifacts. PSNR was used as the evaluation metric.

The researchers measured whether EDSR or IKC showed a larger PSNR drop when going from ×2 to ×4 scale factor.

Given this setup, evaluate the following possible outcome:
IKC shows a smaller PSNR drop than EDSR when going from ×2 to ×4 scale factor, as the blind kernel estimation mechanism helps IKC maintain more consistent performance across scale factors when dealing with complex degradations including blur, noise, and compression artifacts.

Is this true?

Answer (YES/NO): NO